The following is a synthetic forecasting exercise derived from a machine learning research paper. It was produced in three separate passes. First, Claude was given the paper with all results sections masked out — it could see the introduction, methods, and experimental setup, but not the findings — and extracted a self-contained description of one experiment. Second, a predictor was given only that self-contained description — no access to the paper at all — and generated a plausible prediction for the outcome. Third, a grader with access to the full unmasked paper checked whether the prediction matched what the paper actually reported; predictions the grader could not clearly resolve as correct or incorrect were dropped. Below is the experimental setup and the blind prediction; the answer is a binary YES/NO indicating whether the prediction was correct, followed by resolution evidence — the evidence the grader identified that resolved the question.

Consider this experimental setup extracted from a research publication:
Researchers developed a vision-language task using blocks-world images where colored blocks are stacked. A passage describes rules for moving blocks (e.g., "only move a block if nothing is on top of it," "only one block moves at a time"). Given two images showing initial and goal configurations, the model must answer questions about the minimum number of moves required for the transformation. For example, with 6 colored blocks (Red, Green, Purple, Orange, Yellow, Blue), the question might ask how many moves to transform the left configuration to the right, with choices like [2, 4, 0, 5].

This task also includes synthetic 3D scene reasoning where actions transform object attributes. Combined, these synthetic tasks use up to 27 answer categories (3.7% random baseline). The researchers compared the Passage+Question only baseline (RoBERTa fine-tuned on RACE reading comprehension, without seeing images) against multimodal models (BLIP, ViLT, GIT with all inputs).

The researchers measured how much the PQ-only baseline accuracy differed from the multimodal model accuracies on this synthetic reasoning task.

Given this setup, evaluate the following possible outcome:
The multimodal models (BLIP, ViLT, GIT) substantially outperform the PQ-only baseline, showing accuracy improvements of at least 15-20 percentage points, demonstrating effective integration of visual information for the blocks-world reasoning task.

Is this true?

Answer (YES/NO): YES